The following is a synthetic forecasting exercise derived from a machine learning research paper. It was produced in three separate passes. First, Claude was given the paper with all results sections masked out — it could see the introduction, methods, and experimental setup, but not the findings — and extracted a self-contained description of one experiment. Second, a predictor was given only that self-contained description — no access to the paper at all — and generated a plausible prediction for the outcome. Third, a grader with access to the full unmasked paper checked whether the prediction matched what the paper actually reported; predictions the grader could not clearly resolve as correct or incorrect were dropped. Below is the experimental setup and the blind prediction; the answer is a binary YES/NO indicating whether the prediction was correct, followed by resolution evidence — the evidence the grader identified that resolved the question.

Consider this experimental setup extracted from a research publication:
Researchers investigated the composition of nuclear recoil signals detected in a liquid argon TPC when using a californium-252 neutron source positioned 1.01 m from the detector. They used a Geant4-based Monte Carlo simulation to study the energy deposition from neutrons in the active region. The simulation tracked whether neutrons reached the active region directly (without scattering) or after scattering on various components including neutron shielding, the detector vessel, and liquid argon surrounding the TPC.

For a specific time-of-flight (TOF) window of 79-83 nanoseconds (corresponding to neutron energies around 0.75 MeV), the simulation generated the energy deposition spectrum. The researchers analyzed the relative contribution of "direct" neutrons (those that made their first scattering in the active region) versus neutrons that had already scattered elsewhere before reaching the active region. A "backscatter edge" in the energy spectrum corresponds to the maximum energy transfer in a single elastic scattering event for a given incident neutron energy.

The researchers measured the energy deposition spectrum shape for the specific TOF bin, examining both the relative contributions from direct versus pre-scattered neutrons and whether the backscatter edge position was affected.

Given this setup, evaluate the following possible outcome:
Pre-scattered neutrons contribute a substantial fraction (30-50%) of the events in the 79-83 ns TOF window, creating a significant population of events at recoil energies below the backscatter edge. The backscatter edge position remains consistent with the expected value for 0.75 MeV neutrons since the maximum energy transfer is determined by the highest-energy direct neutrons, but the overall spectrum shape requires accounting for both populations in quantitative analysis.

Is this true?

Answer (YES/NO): NO